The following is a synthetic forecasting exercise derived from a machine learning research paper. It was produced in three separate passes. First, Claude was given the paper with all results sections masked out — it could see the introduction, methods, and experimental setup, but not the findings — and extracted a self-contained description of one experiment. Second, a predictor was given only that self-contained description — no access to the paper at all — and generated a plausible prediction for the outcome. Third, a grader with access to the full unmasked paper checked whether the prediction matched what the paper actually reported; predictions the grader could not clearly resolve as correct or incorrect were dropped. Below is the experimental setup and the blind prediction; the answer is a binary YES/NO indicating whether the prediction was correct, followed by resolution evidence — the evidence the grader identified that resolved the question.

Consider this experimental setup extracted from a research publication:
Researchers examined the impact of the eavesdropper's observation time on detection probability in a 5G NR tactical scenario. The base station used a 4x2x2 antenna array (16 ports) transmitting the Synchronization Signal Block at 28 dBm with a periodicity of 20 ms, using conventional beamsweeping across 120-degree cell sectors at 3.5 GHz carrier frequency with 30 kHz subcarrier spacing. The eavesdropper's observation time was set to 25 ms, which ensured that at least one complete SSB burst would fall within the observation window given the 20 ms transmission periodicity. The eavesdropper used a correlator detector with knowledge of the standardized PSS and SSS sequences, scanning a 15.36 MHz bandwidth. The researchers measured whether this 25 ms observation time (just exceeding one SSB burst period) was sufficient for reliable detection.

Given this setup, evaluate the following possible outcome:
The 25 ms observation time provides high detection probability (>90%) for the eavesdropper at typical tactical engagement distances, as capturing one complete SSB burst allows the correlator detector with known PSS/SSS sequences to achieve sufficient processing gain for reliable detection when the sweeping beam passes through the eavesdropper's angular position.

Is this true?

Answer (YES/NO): YES